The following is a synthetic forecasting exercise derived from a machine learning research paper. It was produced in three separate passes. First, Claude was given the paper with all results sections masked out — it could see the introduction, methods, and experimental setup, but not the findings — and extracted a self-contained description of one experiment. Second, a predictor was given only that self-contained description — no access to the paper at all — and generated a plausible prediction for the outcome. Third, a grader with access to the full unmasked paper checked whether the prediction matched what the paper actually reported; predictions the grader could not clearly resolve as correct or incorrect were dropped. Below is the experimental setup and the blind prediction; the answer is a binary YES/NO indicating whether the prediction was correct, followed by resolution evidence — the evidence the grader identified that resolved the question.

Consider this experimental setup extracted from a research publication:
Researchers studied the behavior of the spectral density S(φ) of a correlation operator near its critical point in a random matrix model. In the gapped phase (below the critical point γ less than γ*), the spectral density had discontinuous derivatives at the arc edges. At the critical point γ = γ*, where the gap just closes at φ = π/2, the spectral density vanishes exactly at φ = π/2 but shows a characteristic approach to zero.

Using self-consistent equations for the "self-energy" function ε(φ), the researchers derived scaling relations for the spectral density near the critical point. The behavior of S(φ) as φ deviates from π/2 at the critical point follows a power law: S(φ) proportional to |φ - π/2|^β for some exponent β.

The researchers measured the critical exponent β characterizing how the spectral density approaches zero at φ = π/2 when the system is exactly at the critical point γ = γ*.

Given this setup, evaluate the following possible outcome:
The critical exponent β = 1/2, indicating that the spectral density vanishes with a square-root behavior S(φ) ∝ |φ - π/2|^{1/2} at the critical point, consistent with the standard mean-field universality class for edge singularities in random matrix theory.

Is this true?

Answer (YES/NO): NO